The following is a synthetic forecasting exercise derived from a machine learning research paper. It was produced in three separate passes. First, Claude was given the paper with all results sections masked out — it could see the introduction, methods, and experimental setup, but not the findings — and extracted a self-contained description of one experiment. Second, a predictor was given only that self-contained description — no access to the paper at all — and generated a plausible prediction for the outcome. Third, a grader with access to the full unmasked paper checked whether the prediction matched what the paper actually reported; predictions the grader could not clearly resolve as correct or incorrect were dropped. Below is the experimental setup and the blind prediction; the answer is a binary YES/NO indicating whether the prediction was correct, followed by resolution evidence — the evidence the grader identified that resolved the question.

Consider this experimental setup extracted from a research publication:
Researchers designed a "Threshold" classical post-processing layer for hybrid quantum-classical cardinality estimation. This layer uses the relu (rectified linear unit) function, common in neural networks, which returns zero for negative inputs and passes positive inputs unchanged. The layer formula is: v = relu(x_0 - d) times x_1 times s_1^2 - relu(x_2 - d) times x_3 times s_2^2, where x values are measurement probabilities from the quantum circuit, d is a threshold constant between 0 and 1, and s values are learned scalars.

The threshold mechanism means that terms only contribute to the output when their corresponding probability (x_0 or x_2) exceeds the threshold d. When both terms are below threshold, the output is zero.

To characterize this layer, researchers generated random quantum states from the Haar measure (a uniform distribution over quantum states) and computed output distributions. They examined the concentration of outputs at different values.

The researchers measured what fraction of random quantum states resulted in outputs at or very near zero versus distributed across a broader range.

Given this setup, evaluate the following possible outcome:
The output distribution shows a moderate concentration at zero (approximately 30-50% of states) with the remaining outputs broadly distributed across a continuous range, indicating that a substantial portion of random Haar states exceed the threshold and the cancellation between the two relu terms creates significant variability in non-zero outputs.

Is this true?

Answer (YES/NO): NO